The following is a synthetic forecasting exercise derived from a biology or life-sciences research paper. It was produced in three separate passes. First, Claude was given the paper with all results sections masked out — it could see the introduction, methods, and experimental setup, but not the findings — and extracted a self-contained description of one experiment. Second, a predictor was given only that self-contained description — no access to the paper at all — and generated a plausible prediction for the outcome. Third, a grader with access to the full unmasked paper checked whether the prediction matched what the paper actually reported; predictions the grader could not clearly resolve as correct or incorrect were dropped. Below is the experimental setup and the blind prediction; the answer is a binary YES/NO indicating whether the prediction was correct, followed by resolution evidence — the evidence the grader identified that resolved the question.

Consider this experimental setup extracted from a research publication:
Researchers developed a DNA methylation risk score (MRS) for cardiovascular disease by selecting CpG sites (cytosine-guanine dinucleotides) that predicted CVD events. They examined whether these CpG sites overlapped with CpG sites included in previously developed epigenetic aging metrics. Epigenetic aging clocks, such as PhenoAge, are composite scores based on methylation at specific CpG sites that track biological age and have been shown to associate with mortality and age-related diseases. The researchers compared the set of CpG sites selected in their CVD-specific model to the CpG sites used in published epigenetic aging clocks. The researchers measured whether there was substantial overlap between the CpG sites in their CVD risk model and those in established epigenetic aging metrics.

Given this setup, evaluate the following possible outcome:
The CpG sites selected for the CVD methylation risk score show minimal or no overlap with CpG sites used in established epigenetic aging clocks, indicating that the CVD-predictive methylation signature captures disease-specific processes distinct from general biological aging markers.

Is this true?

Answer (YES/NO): NO